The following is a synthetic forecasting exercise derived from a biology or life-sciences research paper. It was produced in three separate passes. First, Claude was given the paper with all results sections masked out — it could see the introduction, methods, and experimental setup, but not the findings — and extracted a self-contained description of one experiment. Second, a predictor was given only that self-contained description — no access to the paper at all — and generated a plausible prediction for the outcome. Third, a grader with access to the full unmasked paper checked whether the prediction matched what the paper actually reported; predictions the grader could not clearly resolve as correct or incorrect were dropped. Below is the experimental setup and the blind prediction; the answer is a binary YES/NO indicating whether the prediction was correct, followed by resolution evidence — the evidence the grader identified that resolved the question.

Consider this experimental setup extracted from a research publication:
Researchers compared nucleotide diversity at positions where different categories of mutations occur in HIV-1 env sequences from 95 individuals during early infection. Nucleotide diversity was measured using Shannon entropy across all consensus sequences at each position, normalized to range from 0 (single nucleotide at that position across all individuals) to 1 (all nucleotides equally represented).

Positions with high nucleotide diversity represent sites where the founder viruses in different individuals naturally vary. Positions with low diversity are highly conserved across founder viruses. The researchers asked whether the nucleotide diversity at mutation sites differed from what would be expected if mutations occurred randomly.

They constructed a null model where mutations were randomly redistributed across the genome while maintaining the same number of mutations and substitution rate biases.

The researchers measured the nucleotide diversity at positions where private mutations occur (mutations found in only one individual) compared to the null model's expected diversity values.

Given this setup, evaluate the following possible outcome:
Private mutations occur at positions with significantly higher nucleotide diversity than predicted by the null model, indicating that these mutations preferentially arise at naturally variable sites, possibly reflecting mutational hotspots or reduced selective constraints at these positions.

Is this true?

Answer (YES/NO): YES